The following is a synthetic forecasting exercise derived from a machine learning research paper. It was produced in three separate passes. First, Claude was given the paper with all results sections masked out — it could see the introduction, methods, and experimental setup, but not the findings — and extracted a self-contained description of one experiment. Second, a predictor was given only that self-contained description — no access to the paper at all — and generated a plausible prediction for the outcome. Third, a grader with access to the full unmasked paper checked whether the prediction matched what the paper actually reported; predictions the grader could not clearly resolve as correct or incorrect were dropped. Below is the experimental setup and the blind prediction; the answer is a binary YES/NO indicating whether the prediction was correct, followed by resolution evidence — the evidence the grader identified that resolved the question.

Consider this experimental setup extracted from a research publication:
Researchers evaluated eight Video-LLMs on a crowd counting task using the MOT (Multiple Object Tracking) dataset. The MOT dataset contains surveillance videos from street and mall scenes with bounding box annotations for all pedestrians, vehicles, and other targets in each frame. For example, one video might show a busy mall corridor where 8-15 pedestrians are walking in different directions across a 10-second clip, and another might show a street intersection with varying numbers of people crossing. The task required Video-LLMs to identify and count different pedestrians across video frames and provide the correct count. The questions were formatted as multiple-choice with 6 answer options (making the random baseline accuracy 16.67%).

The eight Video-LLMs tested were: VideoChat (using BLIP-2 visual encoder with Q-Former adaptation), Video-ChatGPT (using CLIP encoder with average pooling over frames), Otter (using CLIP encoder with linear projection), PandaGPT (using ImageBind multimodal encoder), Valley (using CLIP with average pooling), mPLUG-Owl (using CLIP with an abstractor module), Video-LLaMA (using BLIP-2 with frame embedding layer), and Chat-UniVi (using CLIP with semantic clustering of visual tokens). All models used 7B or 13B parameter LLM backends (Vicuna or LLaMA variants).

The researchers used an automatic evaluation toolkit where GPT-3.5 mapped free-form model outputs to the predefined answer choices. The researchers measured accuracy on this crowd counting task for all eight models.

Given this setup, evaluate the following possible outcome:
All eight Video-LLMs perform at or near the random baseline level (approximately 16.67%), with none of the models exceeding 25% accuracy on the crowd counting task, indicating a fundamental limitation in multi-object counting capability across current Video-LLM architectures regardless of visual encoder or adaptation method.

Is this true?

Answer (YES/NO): NO